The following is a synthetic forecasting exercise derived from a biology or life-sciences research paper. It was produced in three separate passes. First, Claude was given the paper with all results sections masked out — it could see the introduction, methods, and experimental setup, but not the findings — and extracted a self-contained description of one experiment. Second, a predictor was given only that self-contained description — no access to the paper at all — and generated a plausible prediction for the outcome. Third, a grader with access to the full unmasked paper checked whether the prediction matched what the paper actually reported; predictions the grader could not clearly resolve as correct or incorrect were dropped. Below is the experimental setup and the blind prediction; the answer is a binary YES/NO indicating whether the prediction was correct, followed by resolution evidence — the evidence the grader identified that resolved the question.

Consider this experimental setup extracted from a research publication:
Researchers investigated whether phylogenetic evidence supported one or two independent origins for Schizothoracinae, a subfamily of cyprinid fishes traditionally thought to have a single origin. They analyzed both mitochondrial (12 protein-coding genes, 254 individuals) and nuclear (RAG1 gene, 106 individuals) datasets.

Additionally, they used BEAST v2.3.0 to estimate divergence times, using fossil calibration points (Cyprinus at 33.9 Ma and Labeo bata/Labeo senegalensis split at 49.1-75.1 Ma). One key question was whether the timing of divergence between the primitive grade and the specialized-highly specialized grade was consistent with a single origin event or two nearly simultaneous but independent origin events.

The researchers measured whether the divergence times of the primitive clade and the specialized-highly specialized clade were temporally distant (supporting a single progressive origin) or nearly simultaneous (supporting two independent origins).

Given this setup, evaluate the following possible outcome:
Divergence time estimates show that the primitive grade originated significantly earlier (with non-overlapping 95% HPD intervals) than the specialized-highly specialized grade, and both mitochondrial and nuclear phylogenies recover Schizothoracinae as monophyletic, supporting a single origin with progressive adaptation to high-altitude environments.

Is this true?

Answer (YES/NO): NO